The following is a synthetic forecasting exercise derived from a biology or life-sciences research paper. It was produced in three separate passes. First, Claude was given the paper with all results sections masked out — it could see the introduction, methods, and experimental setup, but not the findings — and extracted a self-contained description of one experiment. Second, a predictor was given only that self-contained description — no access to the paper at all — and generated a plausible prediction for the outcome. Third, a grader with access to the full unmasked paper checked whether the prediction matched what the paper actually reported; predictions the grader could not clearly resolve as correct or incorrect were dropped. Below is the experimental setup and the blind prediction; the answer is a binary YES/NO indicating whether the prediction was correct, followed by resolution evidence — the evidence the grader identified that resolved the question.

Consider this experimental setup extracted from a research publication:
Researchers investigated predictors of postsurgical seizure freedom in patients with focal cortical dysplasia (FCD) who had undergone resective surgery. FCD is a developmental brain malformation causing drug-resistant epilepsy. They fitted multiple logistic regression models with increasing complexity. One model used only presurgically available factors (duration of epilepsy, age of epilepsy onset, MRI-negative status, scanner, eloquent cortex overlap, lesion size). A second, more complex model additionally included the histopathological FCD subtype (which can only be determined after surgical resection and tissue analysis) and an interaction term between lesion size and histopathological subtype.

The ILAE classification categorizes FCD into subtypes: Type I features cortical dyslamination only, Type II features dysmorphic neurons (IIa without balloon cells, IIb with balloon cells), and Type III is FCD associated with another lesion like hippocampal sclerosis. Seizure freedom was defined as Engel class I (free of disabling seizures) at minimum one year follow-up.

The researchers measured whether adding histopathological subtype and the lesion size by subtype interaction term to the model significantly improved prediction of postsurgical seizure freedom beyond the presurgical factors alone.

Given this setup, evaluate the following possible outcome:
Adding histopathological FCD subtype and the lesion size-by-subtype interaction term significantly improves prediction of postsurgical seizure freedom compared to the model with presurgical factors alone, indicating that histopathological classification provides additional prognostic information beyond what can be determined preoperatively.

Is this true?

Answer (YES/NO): NO